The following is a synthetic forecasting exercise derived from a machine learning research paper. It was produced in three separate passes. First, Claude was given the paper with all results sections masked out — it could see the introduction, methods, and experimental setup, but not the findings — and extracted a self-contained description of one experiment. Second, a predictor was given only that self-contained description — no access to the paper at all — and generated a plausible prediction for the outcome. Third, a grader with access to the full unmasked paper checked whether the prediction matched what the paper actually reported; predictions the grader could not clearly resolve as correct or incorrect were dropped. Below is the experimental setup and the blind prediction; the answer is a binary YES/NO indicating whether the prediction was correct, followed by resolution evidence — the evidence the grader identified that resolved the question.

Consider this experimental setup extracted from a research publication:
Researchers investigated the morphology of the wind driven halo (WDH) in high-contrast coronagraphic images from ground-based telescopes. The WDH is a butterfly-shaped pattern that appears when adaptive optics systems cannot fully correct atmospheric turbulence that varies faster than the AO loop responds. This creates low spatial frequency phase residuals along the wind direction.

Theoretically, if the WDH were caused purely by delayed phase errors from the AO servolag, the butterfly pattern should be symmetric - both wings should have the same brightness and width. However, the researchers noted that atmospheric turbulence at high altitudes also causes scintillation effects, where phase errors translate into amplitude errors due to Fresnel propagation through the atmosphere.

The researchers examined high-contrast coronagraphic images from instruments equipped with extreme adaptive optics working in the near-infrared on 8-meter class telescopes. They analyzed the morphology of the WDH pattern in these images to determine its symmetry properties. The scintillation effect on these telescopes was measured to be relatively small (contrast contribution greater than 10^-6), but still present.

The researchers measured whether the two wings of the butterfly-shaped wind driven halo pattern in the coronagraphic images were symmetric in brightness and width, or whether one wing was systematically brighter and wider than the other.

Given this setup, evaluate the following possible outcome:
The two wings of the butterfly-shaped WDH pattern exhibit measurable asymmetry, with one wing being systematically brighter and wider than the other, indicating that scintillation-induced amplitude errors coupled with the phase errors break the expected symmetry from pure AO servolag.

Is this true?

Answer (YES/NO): YES